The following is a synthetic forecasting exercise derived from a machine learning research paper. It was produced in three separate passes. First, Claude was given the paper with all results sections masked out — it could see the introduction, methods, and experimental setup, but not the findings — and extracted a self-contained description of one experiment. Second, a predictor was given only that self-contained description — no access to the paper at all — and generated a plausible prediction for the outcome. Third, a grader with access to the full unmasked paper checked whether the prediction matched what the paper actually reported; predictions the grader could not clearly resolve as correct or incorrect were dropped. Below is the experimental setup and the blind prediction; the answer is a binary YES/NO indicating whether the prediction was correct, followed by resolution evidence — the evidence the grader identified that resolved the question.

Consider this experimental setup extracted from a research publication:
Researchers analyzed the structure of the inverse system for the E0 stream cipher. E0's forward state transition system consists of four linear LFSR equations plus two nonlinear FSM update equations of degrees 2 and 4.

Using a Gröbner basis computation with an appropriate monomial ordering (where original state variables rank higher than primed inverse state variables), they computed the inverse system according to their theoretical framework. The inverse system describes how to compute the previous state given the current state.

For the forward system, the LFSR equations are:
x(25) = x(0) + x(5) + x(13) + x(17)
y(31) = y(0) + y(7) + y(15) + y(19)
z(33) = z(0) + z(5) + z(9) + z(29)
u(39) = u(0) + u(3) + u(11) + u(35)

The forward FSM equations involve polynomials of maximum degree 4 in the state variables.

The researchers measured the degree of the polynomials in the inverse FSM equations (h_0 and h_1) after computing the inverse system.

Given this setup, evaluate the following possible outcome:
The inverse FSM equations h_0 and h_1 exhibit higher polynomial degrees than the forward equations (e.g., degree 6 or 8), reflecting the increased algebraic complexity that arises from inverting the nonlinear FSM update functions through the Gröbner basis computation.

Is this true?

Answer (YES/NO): NO